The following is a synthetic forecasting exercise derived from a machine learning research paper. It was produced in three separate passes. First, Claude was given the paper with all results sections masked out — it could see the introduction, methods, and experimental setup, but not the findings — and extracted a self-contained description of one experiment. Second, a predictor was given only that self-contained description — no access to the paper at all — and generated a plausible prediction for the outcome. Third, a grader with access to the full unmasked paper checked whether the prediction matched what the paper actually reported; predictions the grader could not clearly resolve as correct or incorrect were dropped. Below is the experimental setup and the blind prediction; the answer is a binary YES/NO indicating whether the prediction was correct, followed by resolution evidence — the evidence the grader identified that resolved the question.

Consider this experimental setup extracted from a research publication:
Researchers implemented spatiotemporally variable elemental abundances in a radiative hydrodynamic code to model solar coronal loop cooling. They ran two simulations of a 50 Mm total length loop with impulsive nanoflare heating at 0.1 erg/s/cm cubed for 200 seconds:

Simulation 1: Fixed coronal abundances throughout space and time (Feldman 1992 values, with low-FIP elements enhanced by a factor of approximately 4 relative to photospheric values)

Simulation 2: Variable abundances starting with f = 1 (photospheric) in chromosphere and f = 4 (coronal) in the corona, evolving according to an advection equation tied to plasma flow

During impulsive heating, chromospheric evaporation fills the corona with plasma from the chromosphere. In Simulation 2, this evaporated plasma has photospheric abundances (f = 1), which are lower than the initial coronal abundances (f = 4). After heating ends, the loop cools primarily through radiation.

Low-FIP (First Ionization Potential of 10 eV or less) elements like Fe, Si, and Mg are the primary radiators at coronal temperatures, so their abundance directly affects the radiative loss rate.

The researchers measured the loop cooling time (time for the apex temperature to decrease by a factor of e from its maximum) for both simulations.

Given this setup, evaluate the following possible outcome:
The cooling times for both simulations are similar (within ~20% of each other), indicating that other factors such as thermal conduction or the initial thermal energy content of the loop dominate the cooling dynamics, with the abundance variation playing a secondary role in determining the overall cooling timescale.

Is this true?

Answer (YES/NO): NO